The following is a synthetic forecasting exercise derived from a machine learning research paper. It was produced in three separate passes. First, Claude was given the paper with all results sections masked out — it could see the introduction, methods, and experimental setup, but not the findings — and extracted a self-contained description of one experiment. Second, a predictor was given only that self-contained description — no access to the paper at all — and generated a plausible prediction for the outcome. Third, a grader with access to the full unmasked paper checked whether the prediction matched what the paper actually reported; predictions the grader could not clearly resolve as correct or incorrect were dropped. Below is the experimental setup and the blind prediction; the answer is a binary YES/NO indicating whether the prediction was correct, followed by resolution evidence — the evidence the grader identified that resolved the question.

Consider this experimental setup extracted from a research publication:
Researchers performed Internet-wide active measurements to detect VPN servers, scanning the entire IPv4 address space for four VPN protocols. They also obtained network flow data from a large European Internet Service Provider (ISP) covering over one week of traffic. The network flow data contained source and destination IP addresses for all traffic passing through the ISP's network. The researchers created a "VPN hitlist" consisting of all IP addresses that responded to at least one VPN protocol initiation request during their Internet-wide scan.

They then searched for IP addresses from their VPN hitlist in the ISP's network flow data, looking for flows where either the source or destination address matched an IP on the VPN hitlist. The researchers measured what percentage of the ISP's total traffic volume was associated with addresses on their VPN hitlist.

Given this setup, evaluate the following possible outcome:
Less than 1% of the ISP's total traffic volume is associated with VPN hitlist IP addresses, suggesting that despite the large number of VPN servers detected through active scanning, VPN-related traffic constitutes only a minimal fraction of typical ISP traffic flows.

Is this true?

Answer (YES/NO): NO